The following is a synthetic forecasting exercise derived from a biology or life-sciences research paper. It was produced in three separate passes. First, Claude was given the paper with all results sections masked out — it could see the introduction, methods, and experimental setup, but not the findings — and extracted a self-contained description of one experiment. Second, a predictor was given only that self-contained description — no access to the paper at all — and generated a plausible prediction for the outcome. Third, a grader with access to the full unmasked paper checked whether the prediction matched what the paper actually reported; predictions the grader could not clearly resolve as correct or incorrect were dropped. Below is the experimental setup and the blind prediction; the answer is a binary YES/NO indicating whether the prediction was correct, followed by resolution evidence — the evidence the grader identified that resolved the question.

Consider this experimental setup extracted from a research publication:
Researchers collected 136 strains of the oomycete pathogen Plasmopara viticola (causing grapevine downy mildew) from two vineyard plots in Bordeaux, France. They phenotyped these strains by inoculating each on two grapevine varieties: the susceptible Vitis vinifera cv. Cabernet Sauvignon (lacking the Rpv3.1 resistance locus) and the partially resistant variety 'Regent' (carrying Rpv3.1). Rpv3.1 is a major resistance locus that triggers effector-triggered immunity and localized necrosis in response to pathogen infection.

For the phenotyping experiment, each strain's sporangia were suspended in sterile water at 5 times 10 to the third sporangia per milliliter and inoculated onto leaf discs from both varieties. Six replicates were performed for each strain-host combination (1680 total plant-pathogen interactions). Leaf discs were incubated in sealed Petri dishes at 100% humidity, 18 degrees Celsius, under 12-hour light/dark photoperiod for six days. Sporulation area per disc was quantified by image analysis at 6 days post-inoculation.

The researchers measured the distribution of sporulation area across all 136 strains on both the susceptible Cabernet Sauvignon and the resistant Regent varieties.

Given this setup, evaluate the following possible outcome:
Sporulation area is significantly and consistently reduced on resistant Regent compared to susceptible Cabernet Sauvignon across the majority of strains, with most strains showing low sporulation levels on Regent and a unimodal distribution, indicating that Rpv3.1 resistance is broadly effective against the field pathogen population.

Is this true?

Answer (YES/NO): NO